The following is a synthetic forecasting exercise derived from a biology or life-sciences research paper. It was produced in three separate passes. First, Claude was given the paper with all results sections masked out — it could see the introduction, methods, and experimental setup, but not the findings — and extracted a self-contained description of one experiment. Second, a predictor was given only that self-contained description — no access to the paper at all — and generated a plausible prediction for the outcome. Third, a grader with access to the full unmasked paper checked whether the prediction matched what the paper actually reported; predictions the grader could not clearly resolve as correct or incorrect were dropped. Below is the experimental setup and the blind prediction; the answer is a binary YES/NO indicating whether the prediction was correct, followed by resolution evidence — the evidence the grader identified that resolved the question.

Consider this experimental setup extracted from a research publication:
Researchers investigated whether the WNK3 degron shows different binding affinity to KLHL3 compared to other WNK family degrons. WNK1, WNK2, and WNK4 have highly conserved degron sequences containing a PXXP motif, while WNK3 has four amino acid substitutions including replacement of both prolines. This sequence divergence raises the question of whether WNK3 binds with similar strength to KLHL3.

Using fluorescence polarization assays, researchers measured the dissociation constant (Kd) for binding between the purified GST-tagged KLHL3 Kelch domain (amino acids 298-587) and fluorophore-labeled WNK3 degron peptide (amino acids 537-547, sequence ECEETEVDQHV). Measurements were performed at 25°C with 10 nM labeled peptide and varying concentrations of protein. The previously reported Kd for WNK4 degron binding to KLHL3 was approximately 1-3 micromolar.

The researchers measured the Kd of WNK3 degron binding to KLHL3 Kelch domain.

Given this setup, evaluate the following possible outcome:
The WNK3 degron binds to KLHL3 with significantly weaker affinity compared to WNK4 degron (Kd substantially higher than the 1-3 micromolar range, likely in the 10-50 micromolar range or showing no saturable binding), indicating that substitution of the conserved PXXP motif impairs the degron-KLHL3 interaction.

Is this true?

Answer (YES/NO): NO